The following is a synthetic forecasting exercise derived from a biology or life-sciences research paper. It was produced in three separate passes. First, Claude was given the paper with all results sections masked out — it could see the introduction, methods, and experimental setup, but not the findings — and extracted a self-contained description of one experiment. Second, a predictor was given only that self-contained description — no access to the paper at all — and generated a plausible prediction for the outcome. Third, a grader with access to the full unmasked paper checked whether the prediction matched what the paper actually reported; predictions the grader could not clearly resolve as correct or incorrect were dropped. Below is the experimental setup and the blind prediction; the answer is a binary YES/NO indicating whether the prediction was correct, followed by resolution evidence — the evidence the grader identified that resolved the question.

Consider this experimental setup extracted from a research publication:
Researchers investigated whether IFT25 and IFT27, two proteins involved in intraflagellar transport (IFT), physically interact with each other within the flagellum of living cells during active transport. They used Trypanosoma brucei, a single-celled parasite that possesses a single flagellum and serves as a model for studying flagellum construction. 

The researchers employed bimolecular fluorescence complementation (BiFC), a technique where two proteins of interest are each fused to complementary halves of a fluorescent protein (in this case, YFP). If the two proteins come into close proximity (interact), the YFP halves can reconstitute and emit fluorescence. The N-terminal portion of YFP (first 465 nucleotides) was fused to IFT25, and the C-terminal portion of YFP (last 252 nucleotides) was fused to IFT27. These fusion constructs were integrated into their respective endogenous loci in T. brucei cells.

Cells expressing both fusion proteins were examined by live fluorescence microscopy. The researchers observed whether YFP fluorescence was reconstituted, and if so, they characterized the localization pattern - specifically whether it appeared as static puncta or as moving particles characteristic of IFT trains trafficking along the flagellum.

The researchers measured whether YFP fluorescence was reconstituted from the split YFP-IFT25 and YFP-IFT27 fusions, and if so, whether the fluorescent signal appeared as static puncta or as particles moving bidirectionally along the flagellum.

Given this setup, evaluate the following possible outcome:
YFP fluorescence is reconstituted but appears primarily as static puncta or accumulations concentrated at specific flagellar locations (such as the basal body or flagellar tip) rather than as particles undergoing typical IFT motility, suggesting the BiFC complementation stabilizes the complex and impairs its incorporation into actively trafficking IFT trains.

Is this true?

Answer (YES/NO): NO